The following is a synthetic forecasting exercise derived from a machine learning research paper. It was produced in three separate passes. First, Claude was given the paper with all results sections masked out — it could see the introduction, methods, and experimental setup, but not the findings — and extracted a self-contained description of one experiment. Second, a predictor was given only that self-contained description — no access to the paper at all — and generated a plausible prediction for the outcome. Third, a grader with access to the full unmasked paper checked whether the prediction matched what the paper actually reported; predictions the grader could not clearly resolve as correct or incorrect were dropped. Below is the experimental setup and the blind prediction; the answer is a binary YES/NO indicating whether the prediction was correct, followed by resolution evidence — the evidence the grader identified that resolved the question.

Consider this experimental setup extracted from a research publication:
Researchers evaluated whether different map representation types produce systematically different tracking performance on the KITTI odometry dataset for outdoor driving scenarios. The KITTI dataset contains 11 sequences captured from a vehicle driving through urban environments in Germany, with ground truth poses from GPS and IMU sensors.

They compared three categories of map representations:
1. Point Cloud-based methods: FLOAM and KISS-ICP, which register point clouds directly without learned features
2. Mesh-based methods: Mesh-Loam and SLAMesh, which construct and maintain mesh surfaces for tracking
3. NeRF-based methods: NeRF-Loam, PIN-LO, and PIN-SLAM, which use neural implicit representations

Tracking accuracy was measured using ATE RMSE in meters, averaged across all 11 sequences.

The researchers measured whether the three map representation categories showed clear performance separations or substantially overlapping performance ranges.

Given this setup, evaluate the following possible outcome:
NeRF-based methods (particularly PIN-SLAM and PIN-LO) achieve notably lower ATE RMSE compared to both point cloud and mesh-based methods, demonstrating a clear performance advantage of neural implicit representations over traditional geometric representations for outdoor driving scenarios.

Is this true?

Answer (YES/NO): NO